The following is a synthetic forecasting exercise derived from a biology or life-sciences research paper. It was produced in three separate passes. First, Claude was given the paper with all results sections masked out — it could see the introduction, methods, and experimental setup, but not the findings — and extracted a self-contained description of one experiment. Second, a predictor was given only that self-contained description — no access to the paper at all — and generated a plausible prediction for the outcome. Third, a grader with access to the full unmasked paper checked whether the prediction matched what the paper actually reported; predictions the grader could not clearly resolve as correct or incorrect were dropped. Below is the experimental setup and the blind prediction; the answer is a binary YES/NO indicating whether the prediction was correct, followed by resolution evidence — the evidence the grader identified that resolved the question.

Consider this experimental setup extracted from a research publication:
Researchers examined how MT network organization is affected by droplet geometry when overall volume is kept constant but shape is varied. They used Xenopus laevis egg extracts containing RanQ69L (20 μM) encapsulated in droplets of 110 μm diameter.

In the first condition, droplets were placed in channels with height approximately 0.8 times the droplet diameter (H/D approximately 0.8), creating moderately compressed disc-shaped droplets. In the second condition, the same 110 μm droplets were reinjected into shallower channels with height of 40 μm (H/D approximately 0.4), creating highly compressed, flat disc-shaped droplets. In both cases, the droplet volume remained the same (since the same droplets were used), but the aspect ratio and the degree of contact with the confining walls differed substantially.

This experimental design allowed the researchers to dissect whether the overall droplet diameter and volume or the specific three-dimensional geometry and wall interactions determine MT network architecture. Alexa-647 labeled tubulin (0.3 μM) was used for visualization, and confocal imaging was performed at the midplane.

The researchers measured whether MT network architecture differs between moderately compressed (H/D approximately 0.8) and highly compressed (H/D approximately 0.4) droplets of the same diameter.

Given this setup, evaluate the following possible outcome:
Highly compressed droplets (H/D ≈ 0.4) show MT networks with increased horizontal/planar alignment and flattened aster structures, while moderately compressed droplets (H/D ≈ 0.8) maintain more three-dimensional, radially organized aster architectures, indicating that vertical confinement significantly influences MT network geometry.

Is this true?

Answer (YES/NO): NO